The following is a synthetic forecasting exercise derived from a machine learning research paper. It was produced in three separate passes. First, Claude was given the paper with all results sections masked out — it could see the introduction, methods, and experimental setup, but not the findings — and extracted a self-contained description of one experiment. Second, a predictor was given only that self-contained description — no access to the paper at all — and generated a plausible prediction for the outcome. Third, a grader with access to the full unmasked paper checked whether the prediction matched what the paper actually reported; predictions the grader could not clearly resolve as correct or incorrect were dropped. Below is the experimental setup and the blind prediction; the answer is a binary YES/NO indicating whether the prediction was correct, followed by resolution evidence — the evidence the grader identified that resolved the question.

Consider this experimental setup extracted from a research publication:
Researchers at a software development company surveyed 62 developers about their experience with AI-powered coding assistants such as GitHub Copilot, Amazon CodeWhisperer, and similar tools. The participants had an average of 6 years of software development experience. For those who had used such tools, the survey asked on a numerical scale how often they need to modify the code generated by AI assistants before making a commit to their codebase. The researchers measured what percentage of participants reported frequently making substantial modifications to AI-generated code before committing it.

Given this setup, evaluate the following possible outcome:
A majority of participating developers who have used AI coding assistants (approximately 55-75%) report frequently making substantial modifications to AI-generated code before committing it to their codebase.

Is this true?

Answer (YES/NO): NO